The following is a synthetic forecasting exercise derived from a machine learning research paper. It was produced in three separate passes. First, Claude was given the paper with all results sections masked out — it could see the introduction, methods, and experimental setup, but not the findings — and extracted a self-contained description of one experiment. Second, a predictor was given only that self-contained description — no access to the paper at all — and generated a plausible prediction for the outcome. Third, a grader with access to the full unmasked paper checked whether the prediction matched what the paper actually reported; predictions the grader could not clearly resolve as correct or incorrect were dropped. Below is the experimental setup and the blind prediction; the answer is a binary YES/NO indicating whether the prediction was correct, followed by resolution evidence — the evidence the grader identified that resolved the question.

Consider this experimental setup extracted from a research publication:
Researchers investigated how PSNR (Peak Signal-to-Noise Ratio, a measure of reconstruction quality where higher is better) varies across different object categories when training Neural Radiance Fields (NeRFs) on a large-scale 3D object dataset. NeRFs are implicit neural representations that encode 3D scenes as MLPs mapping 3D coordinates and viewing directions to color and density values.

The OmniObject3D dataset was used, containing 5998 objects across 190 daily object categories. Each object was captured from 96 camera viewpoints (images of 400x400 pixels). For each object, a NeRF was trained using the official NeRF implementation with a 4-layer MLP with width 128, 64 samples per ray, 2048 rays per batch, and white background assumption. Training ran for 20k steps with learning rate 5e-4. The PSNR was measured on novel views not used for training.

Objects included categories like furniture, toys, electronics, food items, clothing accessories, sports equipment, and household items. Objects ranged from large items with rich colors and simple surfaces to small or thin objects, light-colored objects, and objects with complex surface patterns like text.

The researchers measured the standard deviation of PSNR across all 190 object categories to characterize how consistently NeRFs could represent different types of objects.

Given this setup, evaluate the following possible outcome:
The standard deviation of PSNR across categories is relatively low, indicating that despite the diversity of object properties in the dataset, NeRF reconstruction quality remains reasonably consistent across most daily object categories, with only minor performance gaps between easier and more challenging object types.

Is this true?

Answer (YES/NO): NO